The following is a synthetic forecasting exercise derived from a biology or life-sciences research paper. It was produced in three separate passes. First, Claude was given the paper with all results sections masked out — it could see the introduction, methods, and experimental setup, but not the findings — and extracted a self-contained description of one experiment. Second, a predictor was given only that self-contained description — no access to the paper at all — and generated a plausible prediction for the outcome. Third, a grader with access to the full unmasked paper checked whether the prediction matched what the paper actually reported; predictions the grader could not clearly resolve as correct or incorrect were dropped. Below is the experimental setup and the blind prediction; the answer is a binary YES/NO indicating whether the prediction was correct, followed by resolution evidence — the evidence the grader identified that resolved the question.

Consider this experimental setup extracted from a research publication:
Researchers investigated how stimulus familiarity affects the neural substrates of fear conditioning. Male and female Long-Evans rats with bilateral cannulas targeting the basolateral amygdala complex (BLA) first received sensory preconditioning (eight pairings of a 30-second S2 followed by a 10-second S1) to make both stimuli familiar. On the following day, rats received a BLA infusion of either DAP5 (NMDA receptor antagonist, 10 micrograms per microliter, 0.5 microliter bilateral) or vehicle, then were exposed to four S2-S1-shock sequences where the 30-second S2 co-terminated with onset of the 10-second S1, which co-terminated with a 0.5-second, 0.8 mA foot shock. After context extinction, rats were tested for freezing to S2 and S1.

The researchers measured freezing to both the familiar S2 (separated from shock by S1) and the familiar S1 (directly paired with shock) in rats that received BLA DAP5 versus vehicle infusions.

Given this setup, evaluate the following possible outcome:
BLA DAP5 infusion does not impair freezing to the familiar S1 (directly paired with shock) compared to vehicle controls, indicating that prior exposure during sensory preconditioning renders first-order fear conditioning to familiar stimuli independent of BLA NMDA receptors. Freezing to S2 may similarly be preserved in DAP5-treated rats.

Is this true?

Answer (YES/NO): NO